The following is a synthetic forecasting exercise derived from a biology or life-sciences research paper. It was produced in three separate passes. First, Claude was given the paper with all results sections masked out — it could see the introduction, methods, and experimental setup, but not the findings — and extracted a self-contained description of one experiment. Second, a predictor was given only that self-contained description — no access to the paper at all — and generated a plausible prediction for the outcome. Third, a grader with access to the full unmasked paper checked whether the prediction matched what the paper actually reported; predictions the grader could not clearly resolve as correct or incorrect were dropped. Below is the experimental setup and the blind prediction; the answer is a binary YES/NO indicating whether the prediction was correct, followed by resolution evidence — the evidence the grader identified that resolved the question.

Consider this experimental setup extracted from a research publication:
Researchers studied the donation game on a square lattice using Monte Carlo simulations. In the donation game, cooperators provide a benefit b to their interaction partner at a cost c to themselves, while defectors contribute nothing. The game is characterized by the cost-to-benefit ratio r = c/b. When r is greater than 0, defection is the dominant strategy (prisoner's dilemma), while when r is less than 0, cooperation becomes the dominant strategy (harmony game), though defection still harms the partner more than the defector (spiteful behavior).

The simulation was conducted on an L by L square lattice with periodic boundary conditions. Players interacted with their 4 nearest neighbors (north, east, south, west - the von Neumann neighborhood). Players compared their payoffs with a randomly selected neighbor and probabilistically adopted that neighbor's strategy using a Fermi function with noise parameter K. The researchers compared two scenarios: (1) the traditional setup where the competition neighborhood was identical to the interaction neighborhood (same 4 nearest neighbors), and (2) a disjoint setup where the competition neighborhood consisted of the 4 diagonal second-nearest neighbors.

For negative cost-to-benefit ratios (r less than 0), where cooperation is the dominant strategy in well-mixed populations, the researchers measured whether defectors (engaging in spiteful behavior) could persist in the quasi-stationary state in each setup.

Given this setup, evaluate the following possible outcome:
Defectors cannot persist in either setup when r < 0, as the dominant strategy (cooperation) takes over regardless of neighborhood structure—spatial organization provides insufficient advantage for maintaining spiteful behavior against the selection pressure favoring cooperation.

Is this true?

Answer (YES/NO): NO